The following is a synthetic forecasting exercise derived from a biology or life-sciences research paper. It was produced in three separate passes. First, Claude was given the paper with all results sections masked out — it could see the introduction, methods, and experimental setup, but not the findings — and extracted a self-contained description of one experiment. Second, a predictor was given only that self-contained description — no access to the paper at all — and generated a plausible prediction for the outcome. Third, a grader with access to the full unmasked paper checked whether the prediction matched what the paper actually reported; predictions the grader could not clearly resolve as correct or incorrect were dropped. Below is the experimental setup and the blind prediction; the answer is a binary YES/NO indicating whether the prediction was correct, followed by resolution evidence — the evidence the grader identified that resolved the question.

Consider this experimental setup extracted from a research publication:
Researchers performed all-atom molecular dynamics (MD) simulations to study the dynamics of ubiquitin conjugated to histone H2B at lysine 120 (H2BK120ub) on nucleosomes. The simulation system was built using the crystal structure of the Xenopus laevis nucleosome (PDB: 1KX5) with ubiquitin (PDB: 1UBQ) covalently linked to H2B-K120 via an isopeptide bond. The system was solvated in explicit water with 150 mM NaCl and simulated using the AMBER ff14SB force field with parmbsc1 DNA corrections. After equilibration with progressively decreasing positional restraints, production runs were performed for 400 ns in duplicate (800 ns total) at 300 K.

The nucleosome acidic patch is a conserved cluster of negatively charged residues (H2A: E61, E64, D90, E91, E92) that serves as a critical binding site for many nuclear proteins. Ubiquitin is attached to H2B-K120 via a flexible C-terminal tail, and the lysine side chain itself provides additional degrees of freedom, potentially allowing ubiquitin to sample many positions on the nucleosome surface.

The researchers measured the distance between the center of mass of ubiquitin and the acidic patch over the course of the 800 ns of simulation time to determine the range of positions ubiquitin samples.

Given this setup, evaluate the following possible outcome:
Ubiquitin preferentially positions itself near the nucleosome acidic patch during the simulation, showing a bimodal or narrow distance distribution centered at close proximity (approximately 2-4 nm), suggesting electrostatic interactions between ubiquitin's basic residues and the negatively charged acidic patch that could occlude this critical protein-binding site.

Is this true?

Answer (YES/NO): YES